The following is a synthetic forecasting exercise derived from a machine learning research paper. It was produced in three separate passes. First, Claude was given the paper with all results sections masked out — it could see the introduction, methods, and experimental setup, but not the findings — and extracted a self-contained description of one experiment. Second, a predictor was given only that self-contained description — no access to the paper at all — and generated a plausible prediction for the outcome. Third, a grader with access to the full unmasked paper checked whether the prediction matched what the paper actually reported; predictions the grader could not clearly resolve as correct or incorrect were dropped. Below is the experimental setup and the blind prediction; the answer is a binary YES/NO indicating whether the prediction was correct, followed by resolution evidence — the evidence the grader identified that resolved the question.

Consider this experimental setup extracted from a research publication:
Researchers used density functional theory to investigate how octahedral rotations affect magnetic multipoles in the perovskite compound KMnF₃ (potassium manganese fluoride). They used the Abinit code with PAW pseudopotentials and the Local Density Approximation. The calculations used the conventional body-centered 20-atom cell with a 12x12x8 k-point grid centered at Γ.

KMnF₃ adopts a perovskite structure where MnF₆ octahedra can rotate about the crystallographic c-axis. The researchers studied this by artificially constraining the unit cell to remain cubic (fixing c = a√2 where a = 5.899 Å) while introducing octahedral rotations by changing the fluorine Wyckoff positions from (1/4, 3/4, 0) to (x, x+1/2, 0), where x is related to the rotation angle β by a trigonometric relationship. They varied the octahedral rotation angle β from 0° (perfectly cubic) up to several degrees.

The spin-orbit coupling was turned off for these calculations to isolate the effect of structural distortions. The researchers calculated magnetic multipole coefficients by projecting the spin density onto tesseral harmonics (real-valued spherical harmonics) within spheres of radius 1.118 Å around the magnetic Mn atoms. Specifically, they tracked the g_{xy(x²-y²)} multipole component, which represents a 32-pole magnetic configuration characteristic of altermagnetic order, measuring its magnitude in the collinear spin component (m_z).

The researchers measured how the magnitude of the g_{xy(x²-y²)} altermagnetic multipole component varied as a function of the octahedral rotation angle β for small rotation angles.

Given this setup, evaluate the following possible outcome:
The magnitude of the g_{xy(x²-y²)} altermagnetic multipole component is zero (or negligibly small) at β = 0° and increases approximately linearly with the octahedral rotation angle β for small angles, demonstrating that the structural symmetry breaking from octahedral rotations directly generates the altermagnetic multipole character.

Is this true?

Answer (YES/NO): YES